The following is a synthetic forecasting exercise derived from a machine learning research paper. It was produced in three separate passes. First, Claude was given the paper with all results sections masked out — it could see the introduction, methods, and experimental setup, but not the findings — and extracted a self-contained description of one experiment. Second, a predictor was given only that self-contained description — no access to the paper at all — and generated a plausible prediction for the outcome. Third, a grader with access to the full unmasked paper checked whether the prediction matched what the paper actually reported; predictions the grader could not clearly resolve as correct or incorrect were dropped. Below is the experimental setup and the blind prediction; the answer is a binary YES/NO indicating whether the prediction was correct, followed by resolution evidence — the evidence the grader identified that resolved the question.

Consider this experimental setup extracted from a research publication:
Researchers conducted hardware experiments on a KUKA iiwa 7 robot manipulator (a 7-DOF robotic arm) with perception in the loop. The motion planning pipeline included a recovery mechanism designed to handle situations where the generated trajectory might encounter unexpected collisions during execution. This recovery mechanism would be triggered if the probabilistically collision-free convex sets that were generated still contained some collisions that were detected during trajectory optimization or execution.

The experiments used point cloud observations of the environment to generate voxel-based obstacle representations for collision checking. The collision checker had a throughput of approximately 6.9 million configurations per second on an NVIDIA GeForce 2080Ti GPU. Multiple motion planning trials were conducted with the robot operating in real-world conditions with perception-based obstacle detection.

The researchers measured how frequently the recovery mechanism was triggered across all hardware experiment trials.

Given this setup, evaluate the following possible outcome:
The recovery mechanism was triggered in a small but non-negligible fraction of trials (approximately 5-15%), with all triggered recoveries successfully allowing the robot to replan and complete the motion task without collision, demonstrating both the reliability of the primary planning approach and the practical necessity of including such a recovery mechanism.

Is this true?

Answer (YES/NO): NO